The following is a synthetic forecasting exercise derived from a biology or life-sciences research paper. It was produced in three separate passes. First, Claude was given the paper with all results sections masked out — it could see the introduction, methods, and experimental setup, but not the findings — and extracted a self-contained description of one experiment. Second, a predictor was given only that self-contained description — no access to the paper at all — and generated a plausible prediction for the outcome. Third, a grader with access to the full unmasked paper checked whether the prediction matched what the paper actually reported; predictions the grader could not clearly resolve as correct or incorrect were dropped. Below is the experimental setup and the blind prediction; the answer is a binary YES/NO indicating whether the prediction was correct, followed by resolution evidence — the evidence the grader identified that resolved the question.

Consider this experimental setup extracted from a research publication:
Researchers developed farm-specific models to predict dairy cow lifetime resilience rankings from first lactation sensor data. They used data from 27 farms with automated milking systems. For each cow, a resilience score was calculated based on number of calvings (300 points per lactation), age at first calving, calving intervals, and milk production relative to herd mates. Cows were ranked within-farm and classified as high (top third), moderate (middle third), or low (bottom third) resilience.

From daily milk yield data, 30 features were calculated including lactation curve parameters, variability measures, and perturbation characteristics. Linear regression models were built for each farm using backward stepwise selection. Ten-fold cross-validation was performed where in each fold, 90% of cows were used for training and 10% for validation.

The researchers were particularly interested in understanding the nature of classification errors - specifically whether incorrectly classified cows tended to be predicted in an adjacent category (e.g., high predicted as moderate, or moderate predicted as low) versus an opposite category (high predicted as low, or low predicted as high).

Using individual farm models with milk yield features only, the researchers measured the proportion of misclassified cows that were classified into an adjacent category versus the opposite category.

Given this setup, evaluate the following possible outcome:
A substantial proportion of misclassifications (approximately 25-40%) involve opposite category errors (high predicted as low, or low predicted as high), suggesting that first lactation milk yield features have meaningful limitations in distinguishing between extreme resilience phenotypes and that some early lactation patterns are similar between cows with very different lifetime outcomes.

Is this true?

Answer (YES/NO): NO